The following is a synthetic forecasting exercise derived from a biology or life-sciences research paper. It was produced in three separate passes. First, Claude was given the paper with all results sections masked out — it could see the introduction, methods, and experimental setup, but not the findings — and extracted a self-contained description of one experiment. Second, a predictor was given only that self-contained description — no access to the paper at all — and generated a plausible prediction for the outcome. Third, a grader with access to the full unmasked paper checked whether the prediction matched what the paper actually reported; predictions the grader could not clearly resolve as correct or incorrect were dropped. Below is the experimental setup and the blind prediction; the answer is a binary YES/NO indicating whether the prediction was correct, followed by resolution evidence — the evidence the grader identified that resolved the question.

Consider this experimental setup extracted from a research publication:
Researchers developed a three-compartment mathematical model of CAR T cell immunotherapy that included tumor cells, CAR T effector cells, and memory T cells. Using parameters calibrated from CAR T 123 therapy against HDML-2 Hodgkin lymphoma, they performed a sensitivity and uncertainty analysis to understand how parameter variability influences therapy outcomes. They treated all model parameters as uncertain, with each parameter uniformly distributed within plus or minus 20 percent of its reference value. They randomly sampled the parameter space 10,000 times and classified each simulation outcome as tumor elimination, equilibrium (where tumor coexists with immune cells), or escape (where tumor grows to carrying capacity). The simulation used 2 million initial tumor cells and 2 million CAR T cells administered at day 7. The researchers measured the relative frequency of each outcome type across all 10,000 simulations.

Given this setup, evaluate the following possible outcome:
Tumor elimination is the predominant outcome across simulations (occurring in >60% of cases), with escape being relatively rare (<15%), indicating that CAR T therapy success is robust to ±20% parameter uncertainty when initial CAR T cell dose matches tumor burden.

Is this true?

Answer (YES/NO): NO